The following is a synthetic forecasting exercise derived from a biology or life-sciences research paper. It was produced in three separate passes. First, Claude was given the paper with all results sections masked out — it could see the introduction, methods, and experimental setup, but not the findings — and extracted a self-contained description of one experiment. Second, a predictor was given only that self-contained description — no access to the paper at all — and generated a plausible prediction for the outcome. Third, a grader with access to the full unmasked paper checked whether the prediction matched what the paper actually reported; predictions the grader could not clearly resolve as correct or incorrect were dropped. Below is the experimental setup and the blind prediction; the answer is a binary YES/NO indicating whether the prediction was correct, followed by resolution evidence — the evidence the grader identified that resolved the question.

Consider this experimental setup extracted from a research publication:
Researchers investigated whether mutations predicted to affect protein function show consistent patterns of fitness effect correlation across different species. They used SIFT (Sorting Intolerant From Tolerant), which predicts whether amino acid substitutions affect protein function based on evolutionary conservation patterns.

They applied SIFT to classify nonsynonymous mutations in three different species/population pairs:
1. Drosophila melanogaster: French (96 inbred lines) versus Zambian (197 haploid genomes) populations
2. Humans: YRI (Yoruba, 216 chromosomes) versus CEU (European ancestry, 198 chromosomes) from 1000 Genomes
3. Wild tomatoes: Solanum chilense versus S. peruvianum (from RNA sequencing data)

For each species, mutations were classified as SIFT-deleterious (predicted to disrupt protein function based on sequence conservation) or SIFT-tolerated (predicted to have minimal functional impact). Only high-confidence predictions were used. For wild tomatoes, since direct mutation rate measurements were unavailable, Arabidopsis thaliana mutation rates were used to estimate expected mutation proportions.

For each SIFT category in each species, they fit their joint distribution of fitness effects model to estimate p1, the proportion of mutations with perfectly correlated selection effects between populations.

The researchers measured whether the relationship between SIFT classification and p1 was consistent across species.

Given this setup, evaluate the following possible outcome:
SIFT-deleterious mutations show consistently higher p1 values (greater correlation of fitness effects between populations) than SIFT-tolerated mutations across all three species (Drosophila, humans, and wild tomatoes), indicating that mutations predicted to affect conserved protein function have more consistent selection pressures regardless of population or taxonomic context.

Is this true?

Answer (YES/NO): NO